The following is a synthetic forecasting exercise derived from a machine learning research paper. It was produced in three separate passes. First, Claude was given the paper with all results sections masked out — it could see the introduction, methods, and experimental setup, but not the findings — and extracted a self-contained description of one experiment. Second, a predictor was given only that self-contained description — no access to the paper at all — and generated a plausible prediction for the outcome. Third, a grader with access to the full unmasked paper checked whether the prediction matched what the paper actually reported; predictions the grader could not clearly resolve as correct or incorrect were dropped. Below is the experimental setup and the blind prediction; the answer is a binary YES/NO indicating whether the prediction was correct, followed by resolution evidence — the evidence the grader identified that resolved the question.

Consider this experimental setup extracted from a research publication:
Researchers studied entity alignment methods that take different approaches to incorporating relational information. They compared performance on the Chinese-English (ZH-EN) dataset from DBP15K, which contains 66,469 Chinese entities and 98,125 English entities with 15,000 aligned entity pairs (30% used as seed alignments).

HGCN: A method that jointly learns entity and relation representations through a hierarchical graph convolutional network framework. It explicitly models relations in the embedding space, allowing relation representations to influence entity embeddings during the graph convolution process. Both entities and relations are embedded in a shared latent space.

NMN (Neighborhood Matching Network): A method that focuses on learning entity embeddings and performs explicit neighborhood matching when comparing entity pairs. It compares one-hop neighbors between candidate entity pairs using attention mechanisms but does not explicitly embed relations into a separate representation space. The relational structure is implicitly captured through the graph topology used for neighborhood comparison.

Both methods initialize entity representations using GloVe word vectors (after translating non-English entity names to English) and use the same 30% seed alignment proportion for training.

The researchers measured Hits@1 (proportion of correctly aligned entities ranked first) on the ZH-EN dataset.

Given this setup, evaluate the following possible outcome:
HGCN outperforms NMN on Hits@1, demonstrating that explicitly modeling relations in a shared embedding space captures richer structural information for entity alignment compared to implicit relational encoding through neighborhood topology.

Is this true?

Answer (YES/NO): NO